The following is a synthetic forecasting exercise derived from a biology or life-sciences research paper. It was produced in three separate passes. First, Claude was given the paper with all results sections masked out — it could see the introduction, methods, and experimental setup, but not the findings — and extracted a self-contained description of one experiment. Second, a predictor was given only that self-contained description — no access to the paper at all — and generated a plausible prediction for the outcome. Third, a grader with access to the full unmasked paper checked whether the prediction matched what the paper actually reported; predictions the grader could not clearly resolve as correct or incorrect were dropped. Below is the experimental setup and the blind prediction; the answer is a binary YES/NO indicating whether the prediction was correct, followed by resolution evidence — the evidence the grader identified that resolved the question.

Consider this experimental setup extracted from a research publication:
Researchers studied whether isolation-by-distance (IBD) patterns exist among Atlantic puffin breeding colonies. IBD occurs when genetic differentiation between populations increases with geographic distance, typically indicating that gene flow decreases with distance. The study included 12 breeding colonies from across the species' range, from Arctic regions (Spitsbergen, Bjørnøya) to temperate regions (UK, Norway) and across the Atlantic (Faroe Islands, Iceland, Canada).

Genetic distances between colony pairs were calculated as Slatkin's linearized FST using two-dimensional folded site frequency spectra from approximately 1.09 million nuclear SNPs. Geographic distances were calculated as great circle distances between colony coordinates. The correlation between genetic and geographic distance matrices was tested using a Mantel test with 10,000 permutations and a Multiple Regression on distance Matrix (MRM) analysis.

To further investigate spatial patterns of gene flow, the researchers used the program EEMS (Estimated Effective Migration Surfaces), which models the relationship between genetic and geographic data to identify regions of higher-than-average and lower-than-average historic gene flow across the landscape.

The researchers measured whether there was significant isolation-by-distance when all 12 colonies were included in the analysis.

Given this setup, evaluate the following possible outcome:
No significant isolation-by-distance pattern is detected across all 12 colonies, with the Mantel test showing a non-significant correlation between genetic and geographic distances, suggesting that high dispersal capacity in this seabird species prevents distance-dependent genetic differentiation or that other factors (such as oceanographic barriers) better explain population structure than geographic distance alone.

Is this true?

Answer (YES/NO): YES